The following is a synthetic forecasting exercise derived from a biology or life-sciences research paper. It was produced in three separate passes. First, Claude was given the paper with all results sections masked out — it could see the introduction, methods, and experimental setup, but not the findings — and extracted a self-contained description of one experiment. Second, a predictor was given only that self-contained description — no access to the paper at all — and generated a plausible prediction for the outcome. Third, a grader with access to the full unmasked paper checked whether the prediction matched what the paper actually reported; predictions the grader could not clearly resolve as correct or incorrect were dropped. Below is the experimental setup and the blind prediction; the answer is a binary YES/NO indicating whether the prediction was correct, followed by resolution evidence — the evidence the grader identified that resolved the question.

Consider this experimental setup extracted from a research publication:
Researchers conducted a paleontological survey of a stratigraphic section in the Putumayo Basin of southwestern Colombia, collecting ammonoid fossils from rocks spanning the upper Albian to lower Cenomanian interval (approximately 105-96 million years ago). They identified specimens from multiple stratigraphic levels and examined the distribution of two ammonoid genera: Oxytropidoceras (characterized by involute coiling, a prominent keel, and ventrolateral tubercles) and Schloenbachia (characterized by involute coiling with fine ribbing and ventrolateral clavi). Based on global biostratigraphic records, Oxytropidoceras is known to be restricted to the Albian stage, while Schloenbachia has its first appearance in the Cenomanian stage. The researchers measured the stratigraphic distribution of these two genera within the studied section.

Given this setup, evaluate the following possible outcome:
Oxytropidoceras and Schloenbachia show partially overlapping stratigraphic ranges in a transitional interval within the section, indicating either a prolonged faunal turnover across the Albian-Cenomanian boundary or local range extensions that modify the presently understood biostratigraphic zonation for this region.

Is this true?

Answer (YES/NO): NO